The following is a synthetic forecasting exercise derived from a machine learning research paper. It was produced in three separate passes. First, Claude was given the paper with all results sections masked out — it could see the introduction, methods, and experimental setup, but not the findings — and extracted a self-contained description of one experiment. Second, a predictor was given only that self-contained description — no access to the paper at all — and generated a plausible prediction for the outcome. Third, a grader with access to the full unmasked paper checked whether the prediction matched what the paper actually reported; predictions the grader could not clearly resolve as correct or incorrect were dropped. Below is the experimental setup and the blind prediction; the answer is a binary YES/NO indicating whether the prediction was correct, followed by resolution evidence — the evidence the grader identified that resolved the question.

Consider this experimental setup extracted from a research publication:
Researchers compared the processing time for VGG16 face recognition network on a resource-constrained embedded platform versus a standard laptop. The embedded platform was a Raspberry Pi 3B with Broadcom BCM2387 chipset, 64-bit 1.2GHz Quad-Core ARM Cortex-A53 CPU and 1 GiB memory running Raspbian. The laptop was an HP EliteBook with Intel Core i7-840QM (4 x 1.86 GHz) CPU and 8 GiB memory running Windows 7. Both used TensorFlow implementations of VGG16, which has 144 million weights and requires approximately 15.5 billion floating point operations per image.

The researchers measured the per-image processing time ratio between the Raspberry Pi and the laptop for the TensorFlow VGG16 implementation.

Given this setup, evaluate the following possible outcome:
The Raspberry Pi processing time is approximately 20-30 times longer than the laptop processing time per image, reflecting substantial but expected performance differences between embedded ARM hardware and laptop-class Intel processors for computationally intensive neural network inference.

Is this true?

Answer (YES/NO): NO